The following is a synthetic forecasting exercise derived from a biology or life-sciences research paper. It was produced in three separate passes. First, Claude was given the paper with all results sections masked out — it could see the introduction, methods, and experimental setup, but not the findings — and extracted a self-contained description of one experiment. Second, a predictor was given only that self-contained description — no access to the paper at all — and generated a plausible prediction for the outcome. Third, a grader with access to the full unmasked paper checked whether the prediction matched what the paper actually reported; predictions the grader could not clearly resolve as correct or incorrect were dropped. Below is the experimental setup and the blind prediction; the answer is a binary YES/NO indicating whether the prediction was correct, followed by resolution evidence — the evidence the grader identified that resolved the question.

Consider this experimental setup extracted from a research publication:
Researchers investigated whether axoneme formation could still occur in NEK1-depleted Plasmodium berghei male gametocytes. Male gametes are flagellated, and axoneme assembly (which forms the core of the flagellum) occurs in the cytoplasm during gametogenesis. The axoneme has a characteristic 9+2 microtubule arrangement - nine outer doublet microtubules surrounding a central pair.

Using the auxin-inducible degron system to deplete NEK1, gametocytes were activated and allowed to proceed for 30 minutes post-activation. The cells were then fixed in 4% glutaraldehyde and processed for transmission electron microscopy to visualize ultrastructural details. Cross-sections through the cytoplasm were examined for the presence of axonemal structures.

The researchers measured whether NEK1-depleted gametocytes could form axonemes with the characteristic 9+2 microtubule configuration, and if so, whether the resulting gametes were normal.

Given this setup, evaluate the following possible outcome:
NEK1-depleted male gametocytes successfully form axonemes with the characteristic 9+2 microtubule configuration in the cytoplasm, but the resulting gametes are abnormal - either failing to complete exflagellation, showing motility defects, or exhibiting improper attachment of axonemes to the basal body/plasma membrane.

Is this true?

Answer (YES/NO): YES